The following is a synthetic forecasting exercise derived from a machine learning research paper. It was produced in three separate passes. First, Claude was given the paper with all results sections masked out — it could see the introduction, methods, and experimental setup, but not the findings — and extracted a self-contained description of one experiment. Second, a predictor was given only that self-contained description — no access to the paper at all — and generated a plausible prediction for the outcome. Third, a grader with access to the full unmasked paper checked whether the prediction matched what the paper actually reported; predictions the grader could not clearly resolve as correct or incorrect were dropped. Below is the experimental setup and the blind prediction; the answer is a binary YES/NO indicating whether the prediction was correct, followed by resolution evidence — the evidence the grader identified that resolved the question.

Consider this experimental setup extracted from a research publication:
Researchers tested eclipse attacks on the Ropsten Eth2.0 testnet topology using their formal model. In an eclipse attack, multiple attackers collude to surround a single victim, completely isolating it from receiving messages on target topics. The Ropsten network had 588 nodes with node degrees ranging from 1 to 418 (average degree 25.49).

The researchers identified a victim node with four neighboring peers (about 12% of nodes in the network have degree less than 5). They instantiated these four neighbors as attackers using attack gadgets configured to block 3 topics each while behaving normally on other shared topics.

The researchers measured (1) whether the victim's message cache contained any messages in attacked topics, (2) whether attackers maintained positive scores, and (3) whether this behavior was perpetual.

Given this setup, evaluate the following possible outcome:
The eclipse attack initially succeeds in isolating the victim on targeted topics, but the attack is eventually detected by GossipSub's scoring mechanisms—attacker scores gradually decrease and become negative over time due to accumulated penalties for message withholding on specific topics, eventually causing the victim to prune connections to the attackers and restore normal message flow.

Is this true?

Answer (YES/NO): NO